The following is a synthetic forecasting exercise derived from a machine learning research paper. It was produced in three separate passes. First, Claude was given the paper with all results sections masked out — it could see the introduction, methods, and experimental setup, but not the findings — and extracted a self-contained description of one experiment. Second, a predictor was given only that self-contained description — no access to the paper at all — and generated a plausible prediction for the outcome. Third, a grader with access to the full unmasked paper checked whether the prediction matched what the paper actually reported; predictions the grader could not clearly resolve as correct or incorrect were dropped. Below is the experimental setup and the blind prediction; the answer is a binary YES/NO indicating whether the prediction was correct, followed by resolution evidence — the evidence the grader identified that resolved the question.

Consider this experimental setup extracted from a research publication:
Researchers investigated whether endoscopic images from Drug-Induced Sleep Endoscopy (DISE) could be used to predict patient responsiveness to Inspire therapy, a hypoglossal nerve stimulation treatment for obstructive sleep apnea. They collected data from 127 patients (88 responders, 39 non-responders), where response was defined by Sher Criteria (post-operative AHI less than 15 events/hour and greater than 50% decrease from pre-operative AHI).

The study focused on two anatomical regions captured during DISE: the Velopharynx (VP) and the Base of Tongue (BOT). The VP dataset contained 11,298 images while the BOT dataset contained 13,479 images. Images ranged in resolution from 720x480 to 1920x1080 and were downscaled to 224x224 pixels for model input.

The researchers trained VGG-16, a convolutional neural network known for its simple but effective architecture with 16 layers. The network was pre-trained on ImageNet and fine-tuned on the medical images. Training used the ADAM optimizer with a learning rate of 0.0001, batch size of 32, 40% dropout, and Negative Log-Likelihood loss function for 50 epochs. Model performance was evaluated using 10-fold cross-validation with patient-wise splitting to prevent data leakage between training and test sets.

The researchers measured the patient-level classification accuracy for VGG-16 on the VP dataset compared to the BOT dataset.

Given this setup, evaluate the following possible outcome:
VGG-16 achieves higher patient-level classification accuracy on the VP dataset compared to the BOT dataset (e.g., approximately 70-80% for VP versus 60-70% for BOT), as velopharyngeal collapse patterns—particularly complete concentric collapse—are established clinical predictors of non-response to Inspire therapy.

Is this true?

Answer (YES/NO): YES